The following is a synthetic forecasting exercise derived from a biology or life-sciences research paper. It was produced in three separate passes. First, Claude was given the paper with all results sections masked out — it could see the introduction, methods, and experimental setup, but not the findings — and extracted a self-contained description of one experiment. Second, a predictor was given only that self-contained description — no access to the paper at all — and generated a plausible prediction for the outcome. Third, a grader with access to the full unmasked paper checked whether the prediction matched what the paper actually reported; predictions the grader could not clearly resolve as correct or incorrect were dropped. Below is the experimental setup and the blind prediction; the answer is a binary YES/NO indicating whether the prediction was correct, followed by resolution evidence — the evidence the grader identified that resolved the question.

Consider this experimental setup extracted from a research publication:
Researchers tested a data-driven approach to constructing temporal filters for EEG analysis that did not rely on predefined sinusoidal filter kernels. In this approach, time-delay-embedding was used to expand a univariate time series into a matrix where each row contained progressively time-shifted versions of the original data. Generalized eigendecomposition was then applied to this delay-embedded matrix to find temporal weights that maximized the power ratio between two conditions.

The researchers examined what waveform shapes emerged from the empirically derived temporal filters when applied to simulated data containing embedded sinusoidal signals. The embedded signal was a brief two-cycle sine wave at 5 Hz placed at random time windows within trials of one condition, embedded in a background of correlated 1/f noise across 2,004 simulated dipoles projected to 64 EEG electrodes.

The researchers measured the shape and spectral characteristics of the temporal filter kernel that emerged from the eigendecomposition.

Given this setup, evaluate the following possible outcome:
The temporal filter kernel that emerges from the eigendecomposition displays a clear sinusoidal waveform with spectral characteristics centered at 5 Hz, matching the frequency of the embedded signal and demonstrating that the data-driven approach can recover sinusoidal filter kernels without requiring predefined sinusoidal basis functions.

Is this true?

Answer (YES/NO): YES